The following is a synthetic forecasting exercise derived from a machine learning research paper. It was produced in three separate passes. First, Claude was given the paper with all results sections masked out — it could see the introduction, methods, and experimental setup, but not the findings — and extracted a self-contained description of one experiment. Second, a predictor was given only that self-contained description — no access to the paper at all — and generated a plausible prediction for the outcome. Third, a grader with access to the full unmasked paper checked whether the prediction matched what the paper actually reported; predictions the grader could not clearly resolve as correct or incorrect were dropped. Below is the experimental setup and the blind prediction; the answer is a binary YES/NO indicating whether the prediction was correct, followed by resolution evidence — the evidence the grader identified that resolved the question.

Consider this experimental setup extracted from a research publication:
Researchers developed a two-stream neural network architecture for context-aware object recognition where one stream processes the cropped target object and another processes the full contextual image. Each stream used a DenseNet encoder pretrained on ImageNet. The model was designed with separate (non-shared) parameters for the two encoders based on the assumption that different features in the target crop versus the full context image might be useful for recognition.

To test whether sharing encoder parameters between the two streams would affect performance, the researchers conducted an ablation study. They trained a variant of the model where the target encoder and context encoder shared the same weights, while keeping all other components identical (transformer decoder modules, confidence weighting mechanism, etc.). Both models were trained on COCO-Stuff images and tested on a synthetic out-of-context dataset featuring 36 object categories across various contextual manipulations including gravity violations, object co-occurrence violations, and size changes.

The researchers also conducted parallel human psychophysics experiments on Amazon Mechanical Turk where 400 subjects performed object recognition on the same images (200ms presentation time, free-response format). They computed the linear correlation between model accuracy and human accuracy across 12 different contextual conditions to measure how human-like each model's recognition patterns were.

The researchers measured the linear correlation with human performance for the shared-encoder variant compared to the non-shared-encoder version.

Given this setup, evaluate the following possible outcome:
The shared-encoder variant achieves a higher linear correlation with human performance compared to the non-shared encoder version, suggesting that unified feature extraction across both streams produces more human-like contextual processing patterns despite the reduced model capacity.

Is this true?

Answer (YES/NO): NO